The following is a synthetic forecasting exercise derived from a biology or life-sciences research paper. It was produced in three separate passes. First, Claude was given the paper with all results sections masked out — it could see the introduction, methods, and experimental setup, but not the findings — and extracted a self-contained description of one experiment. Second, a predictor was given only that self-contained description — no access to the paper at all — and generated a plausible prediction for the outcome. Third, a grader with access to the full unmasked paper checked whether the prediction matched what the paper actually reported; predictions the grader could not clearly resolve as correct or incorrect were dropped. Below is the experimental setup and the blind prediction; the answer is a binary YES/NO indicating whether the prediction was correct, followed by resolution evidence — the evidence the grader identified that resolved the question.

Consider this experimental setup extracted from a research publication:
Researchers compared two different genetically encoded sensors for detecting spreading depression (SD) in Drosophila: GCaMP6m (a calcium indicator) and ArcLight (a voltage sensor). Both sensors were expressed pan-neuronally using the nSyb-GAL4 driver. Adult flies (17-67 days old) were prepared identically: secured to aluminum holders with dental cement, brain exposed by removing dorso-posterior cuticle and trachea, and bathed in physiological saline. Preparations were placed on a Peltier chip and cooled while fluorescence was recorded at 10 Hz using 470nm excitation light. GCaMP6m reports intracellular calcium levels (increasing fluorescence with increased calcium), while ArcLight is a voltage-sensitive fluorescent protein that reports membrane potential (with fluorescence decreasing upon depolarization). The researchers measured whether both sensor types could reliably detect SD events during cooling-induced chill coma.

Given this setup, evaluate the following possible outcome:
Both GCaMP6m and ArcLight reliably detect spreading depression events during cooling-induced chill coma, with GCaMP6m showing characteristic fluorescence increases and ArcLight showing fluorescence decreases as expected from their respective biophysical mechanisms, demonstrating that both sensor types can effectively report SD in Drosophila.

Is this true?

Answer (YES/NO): YES